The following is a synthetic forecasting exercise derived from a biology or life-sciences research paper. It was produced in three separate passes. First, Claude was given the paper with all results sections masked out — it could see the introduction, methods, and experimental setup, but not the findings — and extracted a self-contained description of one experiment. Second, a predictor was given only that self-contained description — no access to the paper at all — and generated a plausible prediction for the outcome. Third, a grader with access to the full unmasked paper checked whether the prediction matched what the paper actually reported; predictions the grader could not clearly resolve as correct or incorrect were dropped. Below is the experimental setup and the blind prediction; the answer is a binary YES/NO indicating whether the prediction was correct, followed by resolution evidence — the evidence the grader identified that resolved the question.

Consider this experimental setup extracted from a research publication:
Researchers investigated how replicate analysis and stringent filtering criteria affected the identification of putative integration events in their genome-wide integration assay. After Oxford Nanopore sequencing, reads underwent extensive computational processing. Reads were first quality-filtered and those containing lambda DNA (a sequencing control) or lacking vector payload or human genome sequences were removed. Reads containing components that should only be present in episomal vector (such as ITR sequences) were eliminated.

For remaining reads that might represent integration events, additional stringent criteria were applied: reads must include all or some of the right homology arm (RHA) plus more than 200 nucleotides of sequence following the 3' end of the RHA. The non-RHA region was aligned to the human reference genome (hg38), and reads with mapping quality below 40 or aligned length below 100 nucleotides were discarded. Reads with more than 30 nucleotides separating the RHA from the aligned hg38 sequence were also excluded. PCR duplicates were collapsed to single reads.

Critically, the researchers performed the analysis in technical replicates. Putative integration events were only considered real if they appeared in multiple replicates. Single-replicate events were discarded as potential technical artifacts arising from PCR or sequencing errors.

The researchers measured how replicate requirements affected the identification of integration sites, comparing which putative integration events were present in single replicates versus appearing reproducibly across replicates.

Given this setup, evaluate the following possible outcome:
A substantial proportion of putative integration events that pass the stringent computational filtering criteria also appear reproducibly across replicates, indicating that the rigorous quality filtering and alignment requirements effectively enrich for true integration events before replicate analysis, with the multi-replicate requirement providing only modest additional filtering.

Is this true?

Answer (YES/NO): NO